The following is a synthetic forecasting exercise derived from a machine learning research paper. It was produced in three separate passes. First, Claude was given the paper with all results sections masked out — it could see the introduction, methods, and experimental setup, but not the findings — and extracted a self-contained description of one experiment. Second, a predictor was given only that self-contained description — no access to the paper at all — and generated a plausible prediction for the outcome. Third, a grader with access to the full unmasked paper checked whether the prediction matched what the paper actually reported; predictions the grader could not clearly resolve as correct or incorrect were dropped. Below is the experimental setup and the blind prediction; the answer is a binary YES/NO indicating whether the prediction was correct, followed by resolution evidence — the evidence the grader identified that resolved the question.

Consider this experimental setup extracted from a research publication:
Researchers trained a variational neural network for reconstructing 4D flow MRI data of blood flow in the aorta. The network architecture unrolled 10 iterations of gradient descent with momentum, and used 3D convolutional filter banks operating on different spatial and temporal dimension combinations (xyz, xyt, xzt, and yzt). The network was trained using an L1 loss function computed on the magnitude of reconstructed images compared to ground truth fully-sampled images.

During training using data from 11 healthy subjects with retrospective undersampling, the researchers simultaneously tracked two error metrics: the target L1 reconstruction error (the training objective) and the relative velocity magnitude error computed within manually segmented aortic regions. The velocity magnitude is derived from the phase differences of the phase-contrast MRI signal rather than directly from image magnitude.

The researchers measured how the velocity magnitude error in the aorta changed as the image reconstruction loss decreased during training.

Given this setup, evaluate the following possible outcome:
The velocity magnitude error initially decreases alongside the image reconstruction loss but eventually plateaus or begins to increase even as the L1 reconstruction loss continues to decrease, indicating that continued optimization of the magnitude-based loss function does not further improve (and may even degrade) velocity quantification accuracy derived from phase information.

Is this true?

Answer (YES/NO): NO